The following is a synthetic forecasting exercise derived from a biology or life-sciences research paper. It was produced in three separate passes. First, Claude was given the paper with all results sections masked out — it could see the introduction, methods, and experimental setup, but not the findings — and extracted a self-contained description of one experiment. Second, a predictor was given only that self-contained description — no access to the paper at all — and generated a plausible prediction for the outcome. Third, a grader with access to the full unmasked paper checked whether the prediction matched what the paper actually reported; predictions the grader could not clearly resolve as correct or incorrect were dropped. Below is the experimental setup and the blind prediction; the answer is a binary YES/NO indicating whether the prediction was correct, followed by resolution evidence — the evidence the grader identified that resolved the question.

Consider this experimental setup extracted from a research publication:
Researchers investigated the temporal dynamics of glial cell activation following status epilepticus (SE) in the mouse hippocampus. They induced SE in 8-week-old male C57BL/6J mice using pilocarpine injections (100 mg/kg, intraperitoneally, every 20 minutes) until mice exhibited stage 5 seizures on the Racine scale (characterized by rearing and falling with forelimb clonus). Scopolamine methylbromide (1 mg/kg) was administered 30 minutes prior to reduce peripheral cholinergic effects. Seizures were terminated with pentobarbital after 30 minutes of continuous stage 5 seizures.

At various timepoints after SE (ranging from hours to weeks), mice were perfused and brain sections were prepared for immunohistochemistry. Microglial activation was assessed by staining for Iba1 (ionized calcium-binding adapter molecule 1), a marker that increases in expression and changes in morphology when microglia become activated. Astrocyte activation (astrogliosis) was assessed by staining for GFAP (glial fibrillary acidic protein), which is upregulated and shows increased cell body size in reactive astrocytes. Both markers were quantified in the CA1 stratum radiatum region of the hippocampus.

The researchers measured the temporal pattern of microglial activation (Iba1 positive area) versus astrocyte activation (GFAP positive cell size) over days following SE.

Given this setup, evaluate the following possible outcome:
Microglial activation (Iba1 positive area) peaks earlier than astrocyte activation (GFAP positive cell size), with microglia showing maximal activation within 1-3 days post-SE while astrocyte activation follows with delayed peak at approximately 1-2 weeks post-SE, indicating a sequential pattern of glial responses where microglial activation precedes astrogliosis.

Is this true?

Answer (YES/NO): YES